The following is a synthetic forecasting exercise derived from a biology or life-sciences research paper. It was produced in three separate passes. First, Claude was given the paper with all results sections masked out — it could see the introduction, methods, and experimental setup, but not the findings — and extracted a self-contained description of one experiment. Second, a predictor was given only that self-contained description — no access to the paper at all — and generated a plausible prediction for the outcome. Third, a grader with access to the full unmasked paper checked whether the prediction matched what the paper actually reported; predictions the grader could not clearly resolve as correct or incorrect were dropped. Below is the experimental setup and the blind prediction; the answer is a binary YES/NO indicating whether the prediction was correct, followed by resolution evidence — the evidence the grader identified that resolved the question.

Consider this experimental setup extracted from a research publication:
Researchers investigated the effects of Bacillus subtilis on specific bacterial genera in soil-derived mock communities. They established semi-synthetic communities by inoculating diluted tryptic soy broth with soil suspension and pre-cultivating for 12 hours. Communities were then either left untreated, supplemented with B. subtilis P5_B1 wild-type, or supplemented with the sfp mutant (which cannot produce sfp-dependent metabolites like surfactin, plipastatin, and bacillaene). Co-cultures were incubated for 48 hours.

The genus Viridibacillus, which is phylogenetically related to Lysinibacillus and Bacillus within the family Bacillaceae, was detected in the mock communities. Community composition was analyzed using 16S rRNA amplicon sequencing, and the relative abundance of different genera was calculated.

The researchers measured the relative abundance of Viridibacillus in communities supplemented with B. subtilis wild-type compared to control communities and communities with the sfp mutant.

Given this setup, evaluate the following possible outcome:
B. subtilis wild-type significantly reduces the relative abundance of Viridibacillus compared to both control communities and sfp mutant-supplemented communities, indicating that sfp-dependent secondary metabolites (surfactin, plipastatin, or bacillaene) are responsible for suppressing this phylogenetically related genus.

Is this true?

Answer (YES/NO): NO